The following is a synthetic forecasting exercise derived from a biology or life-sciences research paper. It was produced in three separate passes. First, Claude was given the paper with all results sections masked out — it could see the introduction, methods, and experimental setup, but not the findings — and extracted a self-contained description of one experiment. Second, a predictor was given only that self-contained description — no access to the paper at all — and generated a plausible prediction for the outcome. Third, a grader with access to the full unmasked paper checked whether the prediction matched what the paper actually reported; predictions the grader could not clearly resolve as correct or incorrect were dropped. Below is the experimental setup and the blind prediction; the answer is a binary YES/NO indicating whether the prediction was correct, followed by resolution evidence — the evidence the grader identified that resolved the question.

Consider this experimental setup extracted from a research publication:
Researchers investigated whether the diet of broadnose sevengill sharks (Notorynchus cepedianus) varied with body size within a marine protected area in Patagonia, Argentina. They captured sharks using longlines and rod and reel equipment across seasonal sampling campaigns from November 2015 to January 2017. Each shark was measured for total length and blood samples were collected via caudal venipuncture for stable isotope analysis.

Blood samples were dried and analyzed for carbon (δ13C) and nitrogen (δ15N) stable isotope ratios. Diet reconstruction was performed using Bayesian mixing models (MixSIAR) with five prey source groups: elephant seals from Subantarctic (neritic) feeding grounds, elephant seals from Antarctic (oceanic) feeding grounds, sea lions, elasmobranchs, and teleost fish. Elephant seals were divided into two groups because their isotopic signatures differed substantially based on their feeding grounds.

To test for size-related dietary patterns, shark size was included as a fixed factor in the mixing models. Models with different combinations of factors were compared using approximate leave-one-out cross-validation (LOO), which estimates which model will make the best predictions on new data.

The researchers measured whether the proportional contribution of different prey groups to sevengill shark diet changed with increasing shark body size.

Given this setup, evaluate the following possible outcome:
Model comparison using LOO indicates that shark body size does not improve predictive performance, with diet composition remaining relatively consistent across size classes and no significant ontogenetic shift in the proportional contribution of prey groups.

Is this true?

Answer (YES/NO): NO